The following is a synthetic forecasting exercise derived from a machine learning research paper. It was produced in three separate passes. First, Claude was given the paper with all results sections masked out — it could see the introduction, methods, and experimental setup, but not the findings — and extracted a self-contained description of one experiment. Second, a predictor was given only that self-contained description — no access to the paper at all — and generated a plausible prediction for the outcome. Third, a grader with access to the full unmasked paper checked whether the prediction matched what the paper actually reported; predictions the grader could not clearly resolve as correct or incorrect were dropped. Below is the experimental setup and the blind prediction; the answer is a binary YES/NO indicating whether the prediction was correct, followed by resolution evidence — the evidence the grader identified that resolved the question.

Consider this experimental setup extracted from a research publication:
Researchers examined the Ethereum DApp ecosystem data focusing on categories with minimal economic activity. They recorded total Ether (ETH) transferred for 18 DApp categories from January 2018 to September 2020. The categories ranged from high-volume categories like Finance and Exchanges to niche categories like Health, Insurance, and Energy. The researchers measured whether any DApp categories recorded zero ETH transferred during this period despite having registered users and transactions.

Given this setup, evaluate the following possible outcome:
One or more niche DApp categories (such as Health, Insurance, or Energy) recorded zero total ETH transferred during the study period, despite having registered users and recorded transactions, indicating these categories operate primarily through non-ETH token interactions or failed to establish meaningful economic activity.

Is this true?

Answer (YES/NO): YES